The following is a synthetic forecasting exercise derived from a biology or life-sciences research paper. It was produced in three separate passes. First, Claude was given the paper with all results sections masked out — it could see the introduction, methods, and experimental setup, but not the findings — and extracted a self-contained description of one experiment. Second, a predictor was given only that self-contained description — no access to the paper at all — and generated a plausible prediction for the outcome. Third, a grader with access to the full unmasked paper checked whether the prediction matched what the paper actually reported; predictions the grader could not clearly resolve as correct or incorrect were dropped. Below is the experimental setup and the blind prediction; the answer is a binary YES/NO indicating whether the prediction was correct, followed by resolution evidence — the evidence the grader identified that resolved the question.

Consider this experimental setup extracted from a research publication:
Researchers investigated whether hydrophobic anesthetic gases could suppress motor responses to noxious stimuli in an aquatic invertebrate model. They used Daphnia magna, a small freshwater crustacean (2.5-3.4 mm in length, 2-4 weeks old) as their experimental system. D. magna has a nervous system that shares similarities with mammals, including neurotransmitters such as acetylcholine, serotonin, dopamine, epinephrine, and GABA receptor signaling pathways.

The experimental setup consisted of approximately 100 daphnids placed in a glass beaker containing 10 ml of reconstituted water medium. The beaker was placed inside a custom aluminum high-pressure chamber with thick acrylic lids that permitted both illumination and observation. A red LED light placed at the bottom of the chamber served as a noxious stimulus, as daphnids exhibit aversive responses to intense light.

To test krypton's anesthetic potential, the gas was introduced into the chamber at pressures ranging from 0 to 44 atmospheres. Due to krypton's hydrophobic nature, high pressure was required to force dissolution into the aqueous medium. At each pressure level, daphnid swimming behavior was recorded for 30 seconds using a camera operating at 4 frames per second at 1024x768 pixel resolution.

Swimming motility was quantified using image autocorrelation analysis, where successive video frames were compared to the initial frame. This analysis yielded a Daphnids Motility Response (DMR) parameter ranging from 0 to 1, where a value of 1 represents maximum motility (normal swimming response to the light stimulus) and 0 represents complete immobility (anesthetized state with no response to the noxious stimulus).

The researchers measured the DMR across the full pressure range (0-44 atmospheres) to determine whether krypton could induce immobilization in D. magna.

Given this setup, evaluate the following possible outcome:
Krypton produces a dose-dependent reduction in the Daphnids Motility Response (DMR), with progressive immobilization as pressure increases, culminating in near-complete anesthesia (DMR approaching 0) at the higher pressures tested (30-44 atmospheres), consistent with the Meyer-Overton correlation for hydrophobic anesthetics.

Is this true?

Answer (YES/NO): NO